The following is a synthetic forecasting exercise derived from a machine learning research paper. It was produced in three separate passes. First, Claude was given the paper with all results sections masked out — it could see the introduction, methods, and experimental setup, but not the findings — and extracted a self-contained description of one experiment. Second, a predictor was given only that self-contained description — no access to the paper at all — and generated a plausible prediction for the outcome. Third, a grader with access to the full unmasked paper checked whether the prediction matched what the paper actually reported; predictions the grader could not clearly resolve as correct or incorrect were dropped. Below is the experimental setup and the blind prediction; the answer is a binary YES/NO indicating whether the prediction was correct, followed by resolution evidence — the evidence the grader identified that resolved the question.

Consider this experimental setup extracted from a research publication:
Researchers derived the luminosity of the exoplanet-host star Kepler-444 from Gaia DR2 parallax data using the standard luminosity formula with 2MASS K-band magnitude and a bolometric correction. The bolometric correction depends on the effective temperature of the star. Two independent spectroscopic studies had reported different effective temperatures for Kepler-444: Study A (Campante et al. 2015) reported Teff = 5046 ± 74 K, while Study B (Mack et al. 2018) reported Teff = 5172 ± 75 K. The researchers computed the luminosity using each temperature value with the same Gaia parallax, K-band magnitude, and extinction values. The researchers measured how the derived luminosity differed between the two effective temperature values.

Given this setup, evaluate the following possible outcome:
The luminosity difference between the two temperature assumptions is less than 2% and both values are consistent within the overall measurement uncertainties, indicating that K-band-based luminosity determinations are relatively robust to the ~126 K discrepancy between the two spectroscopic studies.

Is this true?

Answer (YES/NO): NO